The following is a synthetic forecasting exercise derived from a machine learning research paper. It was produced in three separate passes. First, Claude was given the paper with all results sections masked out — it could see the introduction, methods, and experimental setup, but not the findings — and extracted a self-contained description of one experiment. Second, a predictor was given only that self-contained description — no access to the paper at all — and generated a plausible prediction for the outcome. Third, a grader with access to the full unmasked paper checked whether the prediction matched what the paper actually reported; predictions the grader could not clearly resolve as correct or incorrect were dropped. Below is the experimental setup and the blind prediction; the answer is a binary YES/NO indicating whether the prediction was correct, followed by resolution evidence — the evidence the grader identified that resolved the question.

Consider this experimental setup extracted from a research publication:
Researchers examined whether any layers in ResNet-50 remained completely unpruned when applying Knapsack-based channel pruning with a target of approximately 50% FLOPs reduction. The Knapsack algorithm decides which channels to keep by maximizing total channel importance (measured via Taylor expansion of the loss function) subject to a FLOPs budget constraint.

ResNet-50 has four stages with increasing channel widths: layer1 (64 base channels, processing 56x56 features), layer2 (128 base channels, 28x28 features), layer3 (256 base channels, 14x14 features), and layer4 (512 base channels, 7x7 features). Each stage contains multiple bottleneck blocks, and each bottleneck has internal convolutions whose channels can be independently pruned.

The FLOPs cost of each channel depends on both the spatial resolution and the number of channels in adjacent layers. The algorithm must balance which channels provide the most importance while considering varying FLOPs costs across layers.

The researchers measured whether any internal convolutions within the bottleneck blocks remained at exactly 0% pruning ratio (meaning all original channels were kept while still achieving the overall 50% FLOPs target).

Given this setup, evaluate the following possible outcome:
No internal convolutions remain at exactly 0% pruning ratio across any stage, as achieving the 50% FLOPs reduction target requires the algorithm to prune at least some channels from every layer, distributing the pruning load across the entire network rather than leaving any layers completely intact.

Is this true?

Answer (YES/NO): NO